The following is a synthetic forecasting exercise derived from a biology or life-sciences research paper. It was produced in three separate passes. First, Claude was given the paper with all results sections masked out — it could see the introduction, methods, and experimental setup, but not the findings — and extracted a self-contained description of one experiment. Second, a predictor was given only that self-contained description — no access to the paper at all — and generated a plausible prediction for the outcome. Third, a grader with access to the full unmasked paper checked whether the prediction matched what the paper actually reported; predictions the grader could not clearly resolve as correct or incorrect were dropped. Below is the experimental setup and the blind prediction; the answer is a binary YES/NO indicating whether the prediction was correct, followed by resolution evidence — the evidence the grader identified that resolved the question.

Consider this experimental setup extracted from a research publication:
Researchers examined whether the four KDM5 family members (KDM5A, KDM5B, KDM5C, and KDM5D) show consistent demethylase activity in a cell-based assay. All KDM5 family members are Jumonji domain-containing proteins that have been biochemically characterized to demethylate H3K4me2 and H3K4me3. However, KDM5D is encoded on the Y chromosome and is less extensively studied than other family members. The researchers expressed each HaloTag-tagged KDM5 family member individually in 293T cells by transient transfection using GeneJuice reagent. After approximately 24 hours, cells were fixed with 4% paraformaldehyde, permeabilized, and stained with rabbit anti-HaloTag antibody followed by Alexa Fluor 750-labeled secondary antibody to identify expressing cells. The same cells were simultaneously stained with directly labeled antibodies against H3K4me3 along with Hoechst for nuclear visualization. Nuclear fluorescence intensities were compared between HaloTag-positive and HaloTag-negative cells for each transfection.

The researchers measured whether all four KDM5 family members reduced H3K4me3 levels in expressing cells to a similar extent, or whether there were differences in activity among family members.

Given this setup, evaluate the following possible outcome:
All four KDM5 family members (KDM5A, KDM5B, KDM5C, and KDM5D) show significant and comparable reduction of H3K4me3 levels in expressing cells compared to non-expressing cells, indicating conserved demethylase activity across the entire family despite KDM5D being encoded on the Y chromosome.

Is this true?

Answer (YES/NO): NO